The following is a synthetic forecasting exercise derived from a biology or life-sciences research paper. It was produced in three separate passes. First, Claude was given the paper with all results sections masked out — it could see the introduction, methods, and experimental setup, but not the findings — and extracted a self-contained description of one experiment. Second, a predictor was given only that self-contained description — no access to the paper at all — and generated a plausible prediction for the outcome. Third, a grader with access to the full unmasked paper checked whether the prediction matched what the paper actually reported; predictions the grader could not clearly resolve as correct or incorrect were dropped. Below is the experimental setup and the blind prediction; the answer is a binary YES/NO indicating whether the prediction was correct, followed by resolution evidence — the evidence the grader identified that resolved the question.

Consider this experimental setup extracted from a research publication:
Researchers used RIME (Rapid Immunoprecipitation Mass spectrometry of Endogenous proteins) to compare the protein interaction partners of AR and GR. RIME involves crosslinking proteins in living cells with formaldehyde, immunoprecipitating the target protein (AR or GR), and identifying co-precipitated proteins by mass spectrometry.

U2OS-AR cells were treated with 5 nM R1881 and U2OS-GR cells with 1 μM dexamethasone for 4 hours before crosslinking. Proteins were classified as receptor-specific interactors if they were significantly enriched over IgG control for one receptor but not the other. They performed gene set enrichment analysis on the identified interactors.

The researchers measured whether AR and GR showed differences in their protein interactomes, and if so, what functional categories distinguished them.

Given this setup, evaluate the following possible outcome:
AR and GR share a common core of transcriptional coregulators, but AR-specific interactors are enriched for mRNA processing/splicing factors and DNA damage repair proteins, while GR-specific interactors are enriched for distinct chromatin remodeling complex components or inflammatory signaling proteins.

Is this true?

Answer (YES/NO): NO